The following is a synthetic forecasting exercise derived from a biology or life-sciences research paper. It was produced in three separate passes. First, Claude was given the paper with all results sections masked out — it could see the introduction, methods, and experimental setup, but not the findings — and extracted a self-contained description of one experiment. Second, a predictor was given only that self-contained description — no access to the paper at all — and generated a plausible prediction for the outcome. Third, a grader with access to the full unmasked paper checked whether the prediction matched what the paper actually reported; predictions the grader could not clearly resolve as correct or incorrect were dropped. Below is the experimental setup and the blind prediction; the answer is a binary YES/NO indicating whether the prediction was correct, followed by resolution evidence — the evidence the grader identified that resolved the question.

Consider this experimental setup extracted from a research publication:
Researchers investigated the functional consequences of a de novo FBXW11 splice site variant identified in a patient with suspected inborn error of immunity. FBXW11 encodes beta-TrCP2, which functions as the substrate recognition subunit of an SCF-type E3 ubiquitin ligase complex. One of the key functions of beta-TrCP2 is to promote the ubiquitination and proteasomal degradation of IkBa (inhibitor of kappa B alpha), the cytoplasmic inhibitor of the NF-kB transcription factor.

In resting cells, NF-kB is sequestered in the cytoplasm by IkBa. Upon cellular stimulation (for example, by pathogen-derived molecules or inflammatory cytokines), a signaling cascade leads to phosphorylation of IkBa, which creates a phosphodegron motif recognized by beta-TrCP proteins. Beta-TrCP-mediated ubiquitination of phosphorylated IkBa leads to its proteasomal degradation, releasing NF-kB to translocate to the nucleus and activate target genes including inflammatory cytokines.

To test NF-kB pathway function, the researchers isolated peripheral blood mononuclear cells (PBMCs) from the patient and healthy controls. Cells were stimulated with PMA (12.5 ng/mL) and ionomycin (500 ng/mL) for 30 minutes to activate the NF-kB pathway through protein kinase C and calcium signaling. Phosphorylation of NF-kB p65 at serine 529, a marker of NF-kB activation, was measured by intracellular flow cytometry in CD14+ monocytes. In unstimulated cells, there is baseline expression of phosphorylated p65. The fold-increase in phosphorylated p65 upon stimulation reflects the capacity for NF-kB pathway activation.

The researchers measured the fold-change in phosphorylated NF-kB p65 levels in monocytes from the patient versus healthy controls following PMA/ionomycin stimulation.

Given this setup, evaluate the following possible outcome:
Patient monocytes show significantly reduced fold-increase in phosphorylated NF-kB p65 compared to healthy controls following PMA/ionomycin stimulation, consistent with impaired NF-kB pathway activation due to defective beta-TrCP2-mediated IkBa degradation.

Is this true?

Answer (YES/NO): NO